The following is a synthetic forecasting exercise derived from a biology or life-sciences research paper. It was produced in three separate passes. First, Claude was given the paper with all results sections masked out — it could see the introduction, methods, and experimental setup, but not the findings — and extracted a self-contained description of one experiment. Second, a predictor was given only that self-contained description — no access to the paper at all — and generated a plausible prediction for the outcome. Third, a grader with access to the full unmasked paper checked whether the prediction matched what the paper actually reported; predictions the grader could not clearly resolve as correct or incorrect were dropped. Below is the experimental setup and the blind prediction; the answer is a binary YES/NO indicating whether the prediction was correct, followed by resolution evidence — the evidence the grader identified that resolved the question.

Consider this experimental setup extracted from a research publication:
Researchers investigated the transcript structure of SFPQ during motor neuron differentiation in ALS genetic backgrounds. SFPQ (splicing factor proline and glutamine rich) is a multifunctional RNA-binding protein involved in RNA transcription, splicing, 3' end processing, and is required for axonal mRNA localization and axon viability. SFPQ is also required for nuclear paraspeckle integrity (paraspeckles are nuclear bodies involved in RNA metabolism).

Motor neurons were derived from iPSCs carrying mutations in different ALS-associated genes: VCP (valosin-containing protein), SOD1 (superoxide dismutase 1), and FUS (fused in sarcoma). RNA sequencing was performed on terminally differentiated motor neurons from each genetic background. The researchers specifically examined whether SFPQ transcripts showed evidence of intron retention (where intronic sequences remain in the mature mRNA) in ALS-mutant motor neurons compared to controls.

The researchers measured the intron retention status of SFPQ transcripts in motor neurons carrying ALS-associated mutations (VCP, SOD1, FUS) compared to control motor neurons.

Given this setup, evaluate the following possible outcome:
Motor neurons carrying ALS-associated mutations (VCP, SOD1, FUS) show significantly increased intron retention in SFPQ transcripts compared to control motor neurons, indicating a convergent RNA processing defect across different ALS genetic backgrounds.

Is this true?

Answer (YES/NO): YES